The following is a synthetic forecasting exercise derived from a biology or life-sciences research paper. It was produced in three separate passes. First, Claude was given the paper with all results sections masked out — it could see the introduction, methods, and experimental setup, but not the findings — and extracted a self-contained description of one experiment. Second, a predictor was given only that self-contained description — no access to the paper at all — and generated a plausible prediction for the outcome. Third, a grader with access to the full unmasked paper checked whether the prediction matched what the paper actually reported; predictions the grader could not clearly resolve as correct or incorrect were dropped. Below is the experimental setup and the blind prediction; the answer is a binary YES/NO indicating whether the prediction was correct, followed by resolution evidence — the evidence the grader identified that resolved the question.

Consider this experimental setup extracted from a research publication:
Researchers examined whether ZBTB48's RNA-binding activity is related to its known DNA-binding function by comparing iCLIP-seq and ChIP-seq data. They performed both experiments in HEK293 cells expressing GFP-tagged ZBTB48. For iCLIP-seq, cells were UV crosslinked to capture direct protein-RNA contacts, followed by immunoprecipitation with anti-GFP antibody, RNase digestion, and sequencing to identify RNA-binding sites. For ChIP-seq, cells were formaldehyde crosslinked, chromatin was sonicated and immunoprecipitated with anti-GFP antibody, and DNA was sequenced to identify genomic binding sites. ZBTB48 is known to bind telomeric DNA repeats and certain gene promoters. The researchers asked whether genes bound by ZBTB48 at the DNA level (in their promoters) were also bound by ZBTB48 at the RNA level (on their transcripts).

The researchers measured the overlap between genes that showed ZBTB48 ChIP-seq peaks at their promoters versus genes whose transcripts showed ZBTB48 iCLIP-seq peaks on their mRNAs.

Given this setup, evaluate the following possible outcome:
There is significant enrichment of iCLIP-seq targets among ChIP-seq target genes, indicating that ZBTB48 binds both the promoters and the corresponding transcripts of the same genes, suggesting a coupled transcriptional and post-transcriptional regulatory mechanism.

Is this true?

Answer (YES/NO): NO